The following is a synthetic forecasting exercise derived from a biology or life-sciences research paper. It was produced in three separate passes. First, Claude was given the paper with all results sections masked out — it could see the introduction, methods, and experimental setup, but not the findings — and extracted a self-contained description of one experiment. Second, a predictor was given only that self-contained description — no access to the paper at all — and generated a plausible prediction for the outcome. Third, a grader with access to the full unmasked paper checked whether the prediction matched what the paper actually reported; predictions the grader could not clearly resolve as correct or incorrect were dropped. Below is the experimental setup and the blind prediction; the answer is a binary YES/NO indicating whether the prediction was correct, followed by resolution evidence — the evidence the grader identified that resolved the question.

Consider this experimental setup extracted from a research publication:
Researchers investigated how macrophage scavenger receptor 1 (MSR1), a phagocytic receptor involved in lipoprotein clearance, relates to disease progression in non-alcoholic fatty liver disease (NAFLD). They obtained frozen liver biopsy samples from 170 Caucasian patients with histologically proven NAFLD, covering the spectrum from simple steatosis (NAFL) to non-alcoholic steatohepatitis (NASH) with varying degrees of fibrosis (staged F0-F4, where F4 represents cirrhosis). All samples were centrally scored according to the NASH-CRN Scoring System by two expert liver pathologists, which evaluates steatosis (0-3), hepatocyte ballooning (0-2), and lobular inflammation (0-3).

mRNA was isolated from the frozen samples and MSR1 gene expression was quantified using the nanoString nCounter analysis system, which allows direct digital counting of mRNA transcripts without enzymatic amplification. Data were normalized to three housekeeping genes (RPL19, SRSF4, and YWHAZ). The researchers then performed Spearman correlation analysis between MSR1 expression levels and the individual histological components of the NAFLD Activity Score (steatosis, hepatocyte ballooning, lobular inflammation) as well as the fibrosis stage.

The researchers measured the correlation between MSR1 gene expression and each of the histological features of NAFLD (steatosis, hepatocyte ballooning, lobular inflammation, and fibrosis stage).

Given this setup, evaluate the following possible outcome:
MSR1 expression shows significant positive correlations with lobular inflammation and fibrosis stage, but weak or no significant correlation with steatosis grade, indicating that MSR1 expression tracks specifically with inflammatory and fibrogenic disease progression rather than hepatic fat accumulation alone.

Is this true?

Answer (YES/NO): NO